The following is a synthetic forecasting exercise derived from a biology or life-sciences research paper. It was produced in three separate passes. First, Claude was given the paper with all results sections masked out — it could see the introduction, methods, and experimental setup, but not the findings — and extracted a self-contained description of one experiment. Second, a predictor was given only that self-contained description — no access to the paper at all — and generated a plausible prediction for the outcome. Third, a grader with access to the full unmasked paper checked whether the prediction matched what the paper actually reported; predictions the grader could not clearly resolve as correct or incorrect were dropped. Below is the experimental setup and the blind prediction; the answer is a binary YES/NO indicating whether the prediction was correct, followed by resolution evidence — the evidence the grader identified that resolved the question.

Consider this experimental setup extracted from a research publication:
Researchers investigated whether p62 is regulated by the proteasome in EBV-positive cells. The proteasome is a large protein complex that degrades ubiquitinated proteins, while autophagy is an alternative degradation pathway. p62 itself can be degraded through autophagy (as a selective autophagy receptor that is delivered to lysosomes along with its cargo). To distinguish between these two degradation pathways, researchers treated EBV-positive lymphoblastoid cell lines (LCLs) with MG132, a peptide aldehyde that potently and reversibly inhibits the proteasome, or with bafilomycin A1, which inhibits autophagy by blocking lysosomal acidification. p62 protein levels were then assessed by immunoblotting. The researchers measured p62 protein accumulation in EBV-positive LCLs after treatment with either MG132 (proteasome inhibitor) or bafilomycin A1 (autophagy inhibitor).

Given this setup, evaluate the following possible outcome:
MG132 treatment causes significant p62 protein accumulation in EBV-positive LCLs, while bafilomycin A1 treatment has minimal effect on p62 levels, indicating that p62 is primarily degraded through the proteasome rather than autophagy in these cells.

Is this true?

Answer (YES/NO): NO